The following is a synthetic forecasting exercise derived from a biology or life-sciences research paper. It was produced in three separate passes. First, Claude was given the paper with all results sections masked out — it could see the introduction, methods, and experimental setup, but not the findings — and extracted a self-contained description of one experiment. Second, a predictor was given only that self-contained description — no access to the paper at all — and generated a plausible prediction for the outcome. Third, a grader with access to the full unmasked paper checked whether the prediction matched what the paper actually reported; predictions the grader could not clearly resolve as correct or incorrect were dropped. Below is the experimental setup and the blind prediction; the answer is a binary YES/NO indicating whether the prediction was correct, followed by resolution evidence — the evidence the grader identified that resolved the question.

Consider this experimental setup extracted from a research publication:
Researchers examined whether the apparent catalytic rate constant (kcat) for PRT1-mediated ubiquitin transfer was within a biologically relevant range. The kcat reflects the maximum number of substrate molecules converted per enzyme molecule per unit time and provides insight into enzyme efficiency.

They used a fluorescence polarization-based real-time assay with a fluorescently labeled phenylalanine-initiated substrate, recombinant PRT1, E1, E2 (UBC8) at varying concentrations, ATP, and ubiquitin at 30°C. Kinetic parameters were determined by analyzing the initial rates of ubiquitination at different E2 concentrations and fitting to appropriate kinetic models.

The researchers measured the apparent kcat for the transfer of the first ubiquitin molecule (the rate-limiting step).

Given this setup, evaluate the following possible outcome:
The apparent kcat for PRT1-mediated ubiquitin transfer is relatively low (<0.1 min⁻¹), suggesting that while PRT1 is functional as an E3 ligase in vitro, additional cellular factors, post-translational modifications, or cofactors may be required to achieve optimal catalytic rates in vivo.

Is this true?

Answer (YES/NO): NO